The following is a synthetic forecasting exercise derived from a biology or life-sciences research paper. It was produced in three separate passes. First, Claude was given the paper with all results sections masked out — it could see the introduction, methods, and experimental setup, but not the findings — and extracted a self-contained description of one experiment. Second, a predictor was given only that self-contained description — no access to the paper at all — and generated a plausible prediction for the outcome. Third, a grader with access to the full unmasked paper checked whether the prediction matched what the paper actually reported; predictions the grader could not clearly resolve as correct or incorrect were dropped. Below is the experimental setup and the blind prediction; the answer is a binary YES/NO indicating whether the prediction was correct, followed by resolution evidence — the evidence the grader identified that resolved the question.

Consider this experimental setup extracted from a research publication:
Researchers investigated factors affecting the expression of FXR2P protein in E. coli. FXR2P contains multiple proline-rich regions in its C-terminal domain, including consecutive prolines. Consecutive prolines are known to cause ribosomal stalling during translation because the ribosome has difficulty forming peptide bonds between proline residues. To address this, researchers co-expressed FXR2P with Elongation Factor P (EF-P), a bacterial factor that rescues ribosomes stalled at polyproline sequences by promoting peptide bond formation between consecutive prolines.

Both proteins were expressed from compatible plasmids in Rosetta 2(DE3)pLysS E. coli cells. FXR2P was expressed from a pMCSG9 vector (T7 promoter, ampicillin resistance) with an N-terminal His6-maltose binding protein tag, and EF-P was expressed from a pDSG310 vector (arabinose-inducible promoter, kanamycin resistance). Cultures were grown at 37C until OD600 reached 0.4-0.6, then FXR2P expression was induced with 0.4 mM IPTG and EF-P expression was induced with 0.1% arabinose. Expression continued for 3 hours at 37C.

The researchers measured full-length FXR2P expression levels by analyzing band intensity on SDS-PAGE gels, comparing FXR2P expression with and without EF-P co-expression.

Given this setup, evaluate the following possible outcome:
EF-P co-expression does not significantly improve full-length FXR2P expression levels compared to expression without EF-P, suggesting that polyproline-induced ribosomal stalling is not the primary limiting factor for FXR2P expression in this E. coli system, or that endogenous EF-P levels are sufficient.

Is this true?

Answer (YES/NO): NO